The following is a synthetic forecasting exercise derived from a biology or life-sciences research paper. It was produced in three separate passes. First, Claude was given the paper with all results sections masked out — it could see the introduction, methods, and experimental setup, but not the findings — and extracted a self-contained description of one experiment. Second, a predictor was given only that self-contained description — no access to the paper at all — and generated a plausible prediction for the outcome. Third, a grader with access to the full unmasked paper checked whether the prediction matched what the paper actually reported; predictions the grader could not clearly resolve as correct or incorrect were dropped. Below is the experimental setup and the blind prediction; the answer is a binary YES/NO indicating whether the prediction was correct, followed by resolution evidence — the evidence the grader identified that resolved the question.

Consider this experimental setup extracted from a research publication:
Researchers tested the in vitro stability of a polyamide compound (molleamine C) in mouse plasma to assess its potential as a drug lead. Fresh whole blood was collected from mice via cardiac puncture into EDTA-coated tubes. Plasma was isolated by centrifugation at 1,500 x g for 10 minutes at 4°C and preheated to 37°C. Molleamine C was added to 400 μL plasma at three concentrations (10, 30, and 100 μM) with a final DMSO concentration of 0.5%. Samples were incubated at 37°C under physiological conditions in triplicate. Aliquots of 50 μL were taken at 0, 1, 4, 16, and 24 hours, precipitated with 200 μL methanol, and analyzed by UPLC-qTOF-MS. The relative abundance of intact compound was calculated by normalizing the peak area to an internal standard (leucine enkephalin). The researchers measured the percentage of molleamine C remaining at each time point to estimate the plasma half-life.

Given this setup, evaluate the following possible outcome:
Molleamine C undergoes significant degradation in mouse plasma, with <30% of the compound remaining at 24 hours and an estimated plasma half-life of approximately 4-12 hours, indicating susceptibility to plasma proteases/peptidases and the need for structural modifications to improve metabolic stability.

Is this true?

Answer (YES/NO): NO